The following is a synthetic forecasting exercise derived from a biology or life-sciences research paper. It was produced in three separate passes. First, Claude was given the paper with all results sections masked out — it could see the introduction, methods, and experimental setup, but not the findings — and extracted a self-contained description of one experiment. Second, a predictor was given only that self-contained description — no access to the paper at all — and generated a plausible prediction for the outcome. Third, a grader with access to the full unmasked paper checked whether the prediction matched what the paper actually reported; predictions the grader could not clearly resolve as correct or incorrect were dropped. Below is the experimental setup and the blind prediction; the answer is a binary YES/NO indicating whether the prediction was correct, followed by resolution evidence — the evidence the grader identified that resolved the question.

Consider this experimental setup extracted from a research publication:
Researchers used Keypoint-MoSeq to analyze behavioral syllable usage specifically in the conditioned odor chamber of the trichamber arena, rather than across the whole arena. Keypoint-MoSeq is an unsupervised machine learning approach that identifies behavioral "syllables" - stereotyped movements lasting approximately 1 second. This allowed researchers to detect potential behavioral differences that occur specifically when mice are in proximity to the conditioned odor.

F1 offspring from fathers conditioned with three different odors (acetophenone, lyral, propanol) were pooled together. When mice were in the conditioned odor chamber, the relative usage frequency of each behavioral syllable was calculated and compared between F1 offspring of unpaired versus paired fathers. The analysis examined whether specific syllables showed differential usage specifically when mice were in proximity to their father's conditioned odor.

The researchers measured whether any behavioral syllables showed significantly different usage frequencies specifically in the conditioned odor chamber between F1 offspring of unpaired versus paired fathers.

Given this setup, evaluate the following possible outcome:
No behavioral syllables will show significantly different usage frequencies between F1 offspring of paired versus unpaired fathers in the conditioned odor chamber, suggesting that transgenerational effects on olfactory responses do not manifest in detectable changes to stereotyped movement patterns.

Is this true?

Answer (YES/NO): NO